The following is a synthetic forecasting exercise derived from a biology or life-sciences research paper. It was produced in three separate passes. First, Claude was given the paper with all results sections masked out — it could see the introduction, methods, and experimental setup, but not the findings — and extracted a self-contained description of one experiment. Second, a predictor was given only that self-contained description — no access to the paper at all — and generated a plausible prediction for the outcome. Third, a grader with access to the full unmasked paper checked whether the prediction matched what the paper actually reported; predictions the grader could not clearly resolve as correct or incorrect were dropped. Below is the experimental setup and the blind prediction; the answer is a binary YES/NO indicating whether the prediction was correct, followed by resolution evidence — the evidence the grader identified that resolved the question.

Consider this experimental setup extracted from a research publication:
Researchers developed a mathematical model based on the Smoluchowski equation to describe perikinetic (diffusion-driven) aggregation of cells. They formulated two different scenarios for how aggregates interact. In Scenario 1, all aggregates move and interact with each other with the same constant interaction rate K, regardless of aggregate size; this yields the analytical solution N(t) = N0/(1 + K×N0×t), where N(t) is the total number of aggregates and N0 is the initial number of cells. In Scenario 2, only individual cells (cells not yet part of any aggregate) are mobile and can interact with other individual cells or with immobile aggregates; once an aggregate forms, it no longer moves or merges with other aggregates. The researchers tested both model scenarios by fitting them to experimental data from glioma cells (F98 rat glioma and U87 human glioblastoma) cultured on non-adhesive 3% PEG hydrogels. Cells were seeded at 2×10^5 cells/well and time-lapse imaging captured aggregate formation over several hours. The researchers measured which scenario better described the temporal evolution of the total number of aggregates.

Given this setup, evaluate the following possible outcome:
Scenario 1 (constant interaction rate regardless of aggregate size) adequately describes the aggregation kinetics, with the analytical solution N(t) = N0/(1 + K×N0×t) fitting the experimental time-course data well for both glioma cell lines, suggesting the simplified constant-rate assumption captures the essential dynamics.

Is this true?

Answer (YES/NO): NO